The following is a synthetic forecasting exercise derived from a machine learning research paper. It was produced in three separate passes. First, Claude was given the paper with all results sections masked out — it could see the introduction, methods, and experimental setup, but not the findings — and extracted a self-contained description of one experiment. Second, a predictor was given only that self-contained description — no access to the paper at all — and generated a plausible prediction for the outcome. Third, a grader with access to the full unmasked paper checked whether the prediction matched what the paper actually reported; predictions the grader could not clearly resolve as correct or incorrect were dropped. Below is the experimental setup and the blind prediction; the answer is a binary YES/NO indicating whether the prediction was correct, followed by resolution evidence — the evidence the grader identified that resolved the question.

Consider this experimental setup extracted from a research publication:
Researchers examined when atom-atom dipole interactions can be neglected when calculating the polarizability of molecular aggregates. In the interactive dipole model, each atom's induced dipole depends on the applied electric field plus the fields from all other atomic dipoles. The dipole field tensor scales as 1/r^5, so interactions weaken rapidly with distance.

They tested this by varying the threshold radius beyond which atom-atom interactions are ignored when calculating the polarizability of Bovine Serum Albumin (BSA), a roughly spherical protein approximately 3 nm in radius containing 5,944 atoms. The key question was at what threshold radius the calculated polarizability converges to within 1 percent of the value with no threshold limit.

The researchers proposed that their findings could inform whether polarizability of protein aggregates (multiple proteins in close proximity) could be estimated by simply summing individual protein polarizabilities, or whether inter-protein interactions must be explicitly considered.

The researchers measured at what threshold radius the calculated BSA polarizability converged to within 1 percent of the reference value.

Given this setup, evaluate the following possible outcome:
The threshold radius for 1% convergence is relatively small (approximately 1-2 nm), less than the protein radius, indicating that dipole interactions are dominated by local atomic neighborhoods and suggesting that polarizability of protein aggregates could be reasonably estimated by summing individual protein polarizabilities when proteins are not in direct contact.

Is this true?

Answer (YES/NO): NO